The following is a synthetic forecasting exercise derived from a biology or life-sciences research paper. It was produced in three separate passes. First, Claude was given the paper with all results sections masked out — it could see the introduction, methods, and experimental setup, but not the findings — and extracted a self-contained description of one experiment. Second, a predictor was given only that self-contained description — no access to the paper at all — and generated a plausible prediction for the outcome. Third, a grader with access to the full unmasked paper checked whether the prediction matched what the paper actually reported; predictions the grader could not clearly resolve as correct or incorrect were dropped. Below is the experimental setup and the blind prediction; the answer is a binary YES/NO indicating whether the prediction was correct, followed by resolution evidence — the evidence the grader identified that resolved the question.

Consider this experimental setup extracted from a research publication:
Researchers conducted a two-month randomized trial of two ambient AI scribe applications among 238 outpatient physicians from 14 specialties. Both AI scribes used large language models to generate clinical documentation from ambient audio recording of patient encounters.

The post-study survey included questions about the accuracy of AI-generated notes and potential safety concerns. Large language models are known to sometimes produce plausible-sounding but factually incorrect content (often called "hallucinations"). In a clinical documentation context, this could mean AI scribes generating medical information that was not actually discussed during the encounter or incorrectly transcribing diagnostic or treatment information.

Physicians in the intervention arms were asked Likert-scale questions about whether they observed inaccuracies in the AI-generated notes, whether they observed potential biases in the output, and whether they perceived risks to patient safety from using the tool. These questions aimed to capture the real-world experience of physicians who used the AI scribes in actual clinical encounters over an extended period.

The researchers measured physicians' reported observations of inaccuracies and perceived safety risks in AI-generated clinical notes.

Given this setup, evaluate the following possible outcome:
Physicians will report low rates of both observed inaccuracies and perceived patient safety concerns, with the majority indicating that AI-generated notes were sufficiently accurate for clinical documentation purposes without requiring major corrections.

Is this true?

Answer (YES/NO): NO